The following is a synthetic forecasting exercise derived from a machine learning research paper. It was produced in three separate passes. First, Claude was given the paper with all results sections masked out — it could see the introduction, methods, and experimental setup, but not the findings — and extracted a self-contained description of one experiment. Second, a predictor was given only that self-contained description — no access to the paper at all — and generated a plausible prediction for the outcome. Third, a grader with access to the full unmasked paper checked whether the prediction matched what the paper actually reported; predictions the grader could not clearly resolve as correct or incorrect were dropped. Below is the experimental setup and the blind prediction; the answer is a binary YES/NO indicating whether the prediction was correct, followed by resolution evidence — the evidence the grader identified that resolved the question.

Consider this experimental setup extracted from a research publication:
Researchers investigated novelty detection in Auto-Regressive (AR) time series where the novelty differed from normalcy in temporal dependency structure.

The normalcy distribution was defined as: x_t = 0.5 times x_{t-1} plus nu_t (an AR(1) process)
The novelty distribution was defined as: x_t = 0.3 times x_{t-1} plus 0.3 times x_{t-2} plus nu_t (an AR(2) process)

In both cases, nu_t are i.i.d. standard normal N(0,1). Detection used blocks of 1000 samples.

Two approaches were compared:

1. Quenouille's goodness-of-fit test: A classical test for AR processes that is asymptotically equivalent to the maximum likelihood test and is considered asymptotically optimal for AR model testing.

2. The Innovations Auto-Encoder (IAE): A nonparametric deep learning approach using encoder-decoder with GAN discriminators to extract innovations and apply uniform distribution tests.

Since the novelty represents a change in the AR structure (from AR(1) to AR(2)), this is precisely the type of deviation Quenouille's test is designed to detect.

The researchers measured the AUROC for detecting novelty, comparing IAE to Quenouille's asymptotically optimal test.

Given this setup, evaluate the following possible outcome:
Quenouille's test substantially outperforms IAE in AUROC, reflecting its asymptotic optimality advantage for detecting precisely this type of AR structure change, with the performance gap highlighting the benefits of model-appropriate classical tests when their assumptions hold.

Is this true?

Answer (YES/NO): NO